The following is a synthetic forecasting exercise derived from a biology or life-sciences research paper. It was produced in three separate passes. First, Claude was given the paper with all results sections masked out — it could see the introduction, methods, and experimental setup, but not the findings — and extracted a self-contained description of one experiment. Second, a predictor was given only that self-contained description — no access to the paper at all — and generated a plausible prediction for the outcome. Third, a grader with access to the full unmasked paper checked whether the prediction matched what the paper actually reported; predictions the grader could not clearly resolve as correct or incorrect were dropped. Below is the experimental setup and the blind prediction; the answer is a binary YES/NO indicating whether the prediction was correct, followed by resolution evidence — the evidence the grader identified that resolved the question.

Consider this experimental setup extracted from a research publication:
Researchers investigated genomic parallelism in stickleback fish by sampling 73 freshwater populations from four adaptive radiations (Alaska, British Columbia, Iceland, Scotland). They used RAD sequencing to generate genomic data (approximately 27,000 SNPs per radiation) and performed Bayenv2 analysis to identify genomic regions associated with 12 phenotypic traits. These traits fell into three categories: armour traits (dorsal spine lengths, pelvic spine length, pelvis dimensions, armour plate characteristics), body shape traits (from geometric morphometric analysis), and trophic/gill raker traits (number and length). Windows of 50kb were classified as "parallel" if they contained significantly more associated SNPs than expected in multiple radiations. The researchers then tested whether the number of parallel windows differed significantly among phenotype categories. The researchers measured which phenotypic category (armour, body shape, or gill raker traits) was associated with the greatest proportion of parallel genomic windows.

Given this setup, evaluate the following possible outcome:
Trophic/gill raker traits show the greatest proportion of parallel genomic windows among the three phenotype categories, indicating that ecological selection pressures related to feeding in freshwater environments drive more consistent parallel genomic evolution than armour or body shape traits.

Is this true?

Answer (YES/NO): NO